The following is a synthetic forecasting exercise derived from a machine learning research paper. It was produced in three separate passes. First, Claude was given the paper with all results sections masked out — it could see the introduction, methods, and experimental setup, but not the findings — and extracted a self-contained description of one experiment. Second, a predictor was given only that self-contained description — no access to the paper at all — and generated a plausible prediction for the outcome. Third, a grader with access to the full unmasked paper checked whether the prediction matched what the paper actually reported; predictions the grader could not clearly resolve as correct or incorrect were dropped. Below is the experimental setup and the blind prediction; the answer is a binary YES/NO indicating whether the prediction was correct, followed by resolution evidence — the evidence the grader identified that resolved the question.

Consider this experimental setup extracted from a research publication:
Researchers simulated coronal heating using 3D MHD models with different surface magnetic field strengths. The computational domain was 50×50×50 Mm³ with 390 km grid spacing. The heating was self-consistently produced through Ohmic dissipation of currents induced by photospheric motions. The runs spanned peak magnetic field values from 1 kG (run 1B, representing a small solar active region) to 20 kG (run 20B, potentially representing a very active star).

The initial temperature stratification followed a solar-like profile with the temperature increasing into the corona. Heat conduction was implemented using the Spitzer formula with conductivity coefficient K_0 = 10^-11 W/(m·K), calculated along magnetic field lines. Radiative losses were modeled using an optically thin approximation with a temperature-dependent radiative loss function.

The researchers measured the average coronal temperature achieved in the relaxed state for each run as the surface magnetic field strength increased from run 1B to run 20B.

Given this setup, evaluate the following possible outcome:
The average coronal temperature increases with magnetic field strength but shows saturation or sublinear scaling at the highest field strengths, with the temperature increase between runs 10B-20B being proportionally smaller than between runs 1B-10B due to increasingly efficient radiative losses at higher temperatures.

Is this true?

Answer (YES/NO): NO